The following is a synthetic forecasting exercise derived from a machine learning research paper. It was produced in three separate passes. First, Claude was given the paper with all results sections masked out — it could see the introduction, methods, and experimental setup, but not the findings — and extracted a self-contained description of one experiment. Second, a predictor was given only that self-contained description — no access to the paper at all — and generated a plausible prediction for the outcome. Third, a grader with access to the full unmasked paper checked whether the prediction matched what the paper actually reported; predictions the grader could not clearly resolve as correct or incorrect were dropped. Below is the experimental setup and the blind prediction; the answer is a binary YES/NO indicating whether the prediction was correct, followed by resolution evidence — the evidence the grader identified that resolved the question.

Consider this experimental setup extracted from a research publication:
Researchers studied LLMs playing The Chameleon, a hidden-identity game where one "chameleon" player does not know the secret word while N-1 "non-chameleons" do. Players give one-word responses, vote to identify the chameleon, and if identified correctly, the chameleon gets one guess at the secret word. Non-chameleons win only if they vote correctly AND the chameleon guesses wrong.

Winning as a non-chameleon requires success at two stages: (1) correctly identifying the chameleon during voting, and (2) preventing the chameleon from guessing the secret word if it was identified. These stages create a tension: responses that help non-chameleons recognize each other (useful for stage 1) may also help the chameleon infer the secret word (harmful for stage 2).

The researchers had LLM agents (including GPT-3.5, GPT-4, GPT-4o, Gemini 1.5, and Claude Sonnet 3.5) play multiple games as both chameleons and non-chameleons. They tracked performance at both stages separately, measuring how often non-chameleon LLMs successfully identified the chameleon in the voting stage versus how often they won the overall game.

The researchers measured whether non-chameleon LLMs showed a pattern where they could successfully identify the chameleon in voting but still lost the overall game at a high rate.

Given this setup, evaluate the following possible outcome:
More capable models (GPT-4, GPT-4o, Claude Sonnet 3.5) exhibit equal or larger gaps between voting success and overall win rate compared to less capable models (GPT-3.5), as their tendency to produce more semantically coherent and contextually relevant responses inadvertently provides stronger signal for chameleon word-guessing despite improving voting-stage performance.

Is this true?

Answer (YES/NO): YES